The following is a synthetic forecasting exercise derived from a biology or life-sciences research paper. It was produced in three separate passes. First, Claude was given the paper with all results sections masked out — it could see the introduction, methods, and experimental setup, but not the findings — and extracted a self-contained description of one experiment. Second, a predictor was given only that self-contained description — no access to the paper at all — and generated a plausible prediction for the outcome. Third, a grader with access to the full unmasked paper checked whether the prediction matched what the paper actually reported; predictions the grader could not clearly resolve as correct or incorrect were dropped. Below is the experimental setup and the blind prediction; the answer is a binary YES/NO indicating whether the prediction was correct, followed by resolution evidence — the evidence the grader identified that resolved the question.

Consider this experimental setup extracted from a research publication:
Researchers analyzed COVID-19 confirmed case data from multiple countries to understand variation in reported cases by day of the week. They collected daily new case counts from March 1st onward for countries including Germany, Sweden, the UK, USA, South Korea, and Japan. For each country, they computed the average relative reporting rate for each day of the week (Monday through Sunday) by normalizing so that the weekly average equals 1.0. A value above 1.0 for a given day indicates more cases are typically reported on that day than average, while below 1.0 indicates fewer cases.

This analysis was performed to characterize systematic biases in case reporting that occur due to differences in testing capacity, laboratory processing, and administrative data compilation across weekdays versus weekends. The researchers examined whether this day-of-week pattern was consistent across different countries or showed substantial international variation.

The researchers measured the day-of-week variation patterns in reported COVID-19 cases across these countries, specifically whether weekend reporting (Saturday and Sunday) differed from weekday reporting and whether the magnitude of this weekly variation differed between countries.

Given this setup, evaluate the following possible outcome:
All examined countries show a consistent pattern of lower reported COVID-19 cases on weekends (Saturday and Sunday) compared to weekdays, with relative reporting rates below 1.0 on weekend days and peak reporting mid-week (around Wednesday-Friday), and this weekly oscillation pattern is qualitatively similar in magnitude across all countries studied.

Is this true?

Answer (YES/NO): NO